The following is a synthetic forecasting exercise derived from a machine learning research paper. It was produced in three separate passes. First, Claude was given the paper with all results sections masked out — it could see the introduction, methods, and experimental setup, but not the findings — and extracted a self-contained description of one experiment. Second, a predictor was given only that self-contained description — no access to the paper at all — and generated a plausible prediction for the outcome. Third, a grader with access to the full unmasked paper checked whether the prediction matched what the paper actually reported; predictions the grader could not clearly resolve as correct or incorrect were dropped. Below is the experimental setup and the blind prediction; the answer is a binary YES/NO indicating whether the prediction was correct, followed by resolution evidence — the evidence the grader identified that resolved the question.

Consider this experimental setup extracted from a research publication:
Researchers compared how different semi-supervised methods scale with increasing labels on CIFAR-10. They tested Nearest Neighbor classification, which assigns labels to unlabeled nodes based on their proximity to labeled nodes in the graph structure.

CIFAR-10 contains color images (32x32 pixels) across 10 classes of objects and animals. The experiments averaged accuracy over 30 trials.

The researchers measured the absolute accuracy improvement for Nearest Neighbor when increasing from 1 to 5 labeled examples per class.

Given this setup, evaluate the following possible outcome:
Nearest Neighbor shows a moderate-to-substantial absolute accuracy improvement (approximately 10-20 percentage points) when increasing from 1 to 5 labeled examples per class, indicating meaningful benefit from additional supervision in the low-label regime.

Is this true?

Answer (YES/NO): NO